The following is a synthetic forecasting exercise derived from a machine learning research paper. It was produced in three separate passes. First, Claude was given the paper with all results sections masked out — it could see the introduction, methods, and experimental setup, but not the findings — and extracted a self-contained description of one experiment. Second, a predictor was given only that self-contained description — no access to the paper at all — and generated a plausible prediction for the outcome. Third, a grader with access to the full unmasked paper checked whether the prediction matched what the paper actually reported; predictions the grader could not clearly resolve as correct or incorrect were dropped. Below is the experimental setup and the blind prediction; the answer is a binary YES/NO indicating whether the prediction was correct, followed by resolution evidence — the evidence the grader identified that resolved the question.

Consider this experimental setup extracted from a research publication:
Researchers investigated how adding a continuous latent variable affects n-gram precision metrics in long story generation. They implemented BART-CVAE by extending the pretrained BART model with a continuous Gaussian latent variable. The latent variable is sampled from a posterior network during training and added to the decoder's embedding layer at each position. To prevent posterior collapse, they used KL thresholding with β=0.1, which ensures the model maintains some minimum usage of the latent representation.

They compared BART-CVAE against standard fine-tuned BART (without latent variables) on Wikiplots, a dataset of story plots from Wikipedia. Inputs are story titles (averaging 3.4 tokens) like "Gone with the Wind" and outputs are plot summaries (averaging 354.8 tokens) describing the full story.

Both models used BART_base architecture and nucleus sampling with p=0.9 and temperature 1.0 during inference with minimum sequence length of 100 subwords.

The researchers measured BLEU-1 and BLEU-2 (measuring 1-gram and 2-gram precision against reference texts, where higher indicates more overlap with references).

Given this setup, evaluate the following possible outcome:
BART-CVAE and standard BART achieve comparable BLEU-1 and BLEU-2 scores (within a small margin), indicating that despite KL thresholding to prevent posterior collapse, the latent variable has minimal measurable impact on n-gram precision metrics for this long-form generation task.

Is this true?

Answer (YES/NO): NO